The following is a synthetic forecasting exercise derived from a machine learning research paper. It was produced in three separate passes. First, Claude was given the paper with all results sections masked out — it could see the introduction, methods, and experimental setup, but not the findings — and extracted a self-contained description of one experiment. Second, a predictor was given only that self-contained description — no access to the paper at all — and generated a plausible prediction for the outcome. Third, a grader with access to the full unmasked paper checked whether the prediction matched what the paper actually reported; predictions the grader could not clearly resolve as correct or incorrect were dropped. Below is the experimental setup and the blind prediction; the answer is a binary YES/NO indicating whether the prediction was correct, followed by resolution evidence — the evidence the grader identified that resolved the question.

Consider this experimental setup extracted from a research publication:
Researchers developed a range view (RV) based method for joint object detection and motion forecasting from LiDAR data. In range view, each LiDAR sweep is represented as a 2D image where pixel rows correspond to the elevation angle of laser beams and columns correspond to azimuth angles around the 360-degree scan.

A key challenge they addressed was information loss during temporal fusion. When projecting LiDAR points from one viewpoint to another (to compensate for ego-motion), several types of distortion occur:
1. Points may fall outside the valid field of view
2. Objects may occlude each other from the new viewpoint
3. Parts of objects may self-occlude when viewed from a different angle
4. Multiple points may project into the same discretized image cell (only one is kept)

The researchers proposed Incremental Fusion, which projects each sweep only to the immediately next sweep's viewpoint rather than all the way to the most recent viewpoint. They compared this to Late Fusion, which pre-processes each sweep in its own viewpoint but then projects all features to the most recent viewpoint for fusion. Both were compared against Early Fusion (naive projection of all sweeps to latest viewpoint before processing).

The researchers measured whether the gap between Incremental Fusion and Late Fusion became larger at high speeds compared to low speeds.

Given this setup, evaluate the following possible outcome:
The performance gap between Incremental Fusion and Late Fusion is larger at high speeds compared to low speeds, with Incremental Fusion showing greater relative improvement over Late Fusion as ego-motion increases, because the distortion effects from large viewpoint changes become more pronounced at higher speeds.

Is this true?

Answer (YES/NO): YES